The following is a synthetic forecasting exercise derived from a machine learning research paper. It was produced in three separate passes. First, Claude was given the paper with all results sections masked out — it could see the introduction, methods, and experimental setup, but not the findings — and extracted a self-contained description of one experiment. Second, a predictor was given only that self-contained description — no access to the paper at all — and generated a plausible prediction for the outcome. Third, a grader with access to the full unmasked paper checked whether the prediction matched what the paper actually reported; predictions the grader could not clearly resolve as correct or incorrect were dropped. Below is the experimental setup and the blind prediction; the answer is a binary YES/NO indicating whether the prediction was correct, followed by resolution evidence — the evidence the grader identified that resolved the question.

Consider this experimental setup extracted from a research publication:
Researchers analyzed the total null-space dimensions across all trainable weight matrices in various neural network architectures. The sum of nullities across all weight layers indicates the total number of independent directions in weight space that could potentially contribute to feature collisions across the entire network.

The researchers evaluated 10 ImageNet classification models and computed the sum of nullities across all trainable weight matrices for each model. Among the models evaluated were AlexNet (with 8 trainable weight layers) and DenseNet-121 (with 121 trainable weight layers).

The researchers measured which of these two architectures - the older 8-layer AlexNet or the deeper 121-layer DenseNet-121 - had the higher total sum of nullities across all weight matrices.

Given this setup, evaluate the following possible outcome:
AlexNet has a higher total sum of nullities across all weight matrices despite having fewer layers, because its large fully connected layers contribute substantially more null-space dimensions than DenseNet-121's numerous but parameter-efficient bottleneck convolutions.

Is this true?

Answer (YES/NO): NO